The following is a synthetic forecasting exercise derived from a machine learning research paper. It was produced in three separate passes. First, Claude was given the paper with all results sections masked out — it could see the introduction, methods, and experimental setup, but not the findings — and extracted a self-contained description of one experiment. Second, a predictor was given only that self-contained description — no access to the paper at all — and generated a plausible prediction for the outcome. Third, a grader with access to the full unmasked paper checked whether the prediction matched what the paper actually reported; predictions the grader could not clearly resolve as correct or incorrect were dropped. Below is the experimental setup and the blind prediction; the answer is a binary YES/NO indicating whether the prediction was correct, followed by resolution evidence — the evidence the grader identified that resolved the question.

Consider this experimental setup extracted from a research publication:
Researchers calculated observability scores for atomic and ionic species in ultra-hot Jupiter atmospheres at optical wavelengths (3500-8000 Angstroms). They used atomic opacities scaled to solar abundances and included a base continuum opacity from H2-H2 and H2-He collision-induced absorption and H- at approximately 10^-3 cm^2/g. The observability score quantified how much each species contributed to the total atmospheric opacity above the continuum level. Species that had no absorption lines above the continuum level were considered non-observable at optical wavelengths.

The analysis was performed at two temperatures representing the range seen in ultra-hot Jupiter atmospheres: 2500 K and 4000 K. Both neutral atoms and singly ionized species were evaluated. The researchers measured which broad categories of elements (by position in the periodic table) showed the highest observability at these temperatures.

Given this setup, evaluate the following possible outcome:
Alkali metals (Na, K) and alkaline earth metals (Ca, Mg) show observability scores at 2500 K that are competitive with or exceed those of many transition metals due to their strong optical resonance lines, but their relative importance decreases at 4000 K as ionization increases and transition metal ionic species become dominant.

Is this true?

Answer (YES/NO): NO